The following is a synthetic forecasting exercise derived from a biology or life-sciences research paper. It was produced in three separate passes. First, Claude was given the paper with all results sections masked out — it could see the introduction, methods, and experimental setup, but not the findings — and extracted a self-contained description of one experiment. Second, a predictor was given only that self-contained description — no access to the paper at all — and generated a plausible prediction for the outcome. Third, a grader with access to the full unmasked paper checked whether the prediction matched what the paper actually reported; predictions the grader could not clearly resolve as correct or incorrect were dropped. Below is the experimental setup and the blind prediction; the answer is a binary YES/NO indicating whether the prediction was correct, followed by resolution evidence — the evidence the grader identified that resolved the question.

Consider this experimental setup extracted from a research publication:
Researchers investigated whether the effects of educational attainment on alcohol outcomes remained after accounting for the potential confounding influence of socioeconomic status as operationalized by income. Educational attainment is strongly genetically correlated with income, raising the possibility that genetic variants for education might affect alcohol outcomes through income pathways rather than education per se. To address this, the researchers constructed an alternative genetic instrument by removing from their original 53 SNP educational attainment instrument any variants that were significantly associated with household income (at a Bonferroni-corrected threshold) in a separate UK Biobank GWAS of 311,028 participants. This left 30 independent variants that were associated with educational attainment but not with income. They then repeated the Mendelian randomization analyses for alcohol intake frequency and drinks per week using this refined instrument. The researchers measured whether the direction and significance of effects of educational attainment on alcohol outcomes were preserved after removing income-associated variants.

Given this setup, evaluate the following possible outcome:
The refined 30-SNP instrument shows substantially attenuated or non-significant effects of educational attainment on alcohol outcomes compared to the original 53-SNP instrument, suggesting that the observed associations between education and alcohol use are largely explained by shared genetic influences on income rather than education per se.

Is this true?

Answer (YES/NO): NO